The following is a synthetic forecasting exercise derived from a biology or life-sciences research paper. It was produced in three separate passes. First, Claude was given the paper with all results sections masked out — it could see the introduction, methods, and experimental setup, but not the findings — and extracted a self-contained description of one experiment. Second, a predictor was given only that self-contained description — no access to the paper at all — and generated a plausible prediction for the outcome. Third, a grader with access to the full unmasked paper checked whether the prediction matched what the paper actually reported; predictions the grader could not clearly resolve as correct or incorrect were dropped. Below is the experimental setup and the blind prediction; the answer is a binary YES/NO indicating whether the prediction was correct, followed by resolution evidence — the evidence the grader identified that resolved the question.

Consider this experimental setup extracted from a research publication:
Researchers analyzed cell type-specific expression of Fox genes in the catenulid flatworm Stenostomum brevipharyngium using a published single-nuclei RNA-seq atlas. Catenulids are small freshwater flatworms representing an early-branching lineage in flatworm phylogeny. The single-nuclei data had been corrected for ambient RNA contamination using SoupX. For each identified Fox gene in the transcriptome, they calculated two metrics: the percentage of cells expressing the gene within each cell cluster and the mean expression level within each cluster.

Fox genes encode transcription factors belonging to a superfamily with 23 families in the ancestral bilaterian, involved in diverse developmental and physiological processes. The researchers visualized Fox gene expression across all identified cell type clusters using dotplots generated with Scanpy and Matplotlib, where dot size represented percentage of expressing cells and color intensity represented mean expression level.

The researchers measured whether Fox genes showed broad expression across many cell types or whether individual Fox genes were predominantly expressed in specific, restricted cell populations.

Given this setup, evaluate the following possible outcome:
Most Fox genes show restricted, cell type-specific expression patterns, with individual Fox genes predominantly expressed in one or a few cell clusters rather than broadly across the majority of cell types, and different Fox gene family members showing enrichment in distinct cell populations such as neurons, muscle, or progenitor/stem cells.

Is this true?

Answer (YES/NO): NO